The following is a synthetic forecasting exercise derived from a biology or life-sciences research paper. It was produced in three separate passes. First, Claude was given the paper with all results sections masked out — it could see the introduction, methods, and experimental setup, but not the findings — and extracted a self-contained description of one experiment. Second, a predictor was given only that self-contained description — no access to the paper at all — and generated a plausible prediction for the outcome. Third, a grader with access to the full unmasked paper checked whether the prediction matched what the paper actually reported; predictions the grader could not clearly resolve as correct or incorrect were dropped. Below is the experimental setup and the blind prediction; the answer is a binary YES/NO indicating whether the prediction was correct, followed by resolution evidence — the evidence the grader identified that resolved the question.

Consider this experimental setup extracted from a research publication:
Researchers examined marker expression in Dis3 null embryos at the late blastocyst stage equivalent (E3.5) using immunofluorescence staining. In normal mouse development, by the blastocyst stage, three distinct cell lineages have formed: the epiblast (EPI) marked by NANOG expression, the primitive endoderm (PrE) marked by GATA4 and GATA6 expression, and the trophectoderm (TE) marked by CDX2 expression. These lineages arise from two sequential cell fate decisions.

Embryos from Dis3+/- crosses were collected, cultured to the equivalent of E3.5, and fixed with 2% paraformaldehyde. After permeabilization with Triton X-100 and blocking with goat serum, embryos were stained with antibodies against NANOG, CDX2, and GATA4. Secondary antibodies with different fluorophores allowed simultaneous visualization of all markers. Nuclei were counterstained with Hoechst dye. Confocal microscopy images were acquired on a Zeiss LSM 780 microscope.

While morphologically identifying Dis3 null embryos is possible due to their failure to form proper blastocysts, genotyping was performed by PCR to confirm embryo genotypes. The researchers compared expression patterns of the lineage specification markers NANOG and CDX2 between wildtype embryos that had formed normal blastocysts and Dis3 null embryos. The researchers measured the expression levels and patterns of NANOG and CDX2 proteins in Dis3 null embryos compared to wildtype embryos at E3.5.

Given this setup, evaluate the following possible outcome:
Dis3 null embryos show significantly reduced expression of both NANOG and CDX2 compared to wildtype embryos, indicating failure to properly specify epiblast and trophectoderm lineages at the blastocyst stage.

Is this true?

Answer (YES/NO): YES